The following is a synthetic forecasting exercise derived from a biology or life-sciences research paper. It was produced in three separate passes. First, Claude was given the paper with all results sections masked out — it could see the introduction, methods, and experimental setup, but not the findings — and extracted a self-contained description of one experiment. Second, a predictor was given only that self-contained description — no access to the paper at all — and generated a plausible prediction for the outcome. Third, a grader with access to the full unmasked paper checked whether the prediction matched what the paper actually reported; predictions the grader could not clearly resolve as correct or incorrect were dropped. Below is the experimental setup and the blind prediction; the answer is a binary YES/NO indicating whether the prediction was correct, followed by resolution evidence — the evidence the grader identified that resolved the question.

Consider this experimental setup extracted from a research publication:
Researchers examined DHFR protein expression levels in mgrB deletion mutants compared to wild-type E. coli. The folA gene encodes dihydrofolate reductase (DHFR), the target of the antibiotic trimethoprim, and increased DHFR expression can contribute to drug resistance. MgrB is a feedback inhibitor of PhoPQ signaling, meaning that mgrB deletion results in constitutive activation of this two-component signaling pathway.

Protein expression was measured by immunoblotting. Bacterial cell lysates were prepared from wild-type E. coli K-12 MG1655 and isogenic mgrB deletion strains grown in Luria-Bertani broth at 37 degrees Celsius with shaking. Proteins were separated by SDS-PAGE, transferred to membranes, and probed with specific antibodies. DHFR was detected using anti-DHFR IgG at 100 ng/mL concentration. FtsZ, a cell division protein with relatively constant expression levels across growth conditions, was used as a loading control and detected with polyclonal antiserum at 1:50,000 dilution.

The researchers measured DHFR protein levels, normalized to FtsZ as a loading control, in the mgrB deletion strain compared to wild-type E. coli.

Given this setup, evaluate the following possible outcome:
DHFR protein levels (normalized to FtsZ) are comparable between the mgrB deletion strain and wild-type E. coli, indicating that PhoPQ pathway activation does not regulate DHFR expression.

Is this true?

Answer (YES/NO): NO